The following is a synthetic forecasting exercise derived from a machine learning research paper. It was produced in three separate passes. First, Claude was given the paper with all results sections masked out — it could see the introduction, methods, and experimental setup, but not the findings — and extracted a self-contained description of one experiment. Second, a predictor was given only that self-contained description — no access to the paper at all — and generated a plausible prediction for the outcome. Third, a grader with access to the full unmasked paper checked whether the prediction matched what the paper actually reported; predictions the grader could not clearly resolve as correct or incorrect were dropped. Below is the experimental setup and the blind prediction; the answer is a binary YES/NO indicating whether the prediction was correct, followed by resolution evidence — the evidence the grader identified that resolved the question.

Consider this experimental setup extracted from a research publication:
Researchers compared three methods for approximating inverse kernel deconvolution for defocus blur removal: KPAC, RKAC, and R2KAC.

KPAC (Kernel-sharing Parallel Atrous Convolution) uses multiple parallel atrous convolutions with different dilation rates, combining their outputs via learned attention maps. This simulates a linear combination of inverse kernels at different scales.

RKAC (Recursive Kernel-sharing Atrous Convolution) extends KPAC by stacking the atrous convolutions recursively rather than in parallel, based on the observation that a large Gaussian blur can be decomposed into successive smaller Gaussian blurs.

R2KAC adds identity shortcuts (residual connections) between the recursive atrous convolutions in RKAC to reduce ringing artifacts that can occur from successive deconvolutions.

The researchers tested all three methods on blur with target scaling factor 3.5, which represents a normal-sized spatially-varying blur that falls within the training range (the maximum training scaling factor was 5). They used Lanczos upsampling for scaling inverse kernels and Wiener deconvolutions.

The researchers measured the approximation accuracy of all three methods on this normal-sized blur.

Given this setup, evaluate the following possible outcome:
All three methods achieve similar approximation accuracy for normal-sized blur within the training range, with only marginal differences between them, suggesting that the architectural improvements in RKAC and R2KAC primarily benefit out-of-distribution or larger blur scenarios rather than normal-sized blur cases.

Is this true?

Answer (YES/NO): NO